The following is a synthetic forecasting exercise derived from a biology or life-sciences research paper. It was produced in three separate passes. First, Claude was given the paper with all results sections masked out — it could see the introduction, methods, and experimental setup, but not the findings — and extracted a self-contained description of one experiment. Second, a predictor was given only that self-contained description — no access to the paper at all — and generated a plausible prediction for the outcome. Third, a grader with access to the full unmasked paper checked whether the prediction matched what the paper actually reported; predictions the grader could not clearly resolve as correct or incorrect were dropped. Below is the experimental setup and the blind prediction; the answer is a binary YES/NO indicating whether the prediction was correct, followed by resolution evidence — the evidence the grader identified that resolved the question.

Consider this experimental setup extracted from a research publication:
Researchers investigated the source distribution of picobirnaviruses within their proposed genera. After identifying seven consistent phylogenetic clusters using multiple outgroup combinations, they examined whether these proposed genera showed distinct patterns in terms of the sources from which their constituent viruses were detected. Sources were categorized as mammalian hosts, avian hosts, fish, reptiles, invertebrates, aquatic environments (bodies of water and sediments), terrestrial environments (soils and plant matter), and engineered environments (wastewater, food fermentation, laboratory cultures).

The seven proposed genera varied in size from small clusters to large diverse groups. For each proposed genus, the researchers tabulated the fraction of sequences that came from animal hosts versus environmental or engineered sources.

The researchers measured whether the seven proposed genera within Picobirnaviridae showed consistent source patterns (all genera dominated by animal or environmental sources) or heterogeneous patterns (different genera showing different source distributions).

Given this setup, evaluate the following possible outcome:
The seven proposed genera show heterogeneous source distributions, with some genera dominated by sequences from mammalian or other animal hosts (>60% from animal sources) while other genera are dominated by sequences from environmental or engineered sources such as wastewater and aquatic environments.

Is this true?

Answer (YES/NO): YES